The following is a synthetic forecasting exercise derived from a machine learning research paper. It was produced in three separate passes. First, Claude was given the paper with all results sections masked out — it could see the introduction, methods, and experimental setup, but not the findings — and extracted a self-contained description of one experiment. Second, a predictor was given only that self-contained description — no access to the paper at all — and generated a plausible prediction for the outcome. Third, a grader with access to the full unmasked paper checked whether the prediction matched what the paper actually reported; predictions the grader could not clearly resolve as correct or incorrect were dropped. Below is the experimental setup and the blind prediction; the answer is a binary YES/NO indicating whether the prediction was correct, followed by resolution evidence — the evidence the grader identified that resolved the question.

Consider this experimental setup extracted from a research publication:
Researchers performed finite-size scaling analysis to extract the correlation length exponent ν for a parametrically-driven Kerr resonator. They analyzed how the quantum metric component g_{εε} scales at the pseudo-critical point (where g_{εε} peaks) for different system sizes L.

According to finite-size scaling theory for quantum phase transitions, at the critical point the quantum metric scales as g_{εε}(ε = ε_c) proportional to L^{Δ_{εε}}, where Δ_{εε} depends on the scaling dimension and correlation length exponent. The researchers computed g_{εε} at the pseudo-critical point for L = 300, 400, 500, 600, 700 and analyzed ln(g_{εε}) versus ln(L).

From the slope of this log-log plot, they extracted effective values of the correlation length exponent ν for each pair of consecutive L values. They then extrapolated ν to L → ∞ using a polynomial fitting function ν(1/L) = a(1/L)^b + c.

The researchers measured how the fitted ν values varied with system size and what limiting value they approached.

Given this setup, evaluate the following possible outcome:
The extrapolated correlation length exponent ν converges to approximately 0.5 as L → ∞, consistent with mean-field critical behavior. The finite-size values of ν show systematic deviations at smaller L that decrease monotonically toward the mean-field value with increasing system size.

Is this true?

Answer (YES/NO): NO